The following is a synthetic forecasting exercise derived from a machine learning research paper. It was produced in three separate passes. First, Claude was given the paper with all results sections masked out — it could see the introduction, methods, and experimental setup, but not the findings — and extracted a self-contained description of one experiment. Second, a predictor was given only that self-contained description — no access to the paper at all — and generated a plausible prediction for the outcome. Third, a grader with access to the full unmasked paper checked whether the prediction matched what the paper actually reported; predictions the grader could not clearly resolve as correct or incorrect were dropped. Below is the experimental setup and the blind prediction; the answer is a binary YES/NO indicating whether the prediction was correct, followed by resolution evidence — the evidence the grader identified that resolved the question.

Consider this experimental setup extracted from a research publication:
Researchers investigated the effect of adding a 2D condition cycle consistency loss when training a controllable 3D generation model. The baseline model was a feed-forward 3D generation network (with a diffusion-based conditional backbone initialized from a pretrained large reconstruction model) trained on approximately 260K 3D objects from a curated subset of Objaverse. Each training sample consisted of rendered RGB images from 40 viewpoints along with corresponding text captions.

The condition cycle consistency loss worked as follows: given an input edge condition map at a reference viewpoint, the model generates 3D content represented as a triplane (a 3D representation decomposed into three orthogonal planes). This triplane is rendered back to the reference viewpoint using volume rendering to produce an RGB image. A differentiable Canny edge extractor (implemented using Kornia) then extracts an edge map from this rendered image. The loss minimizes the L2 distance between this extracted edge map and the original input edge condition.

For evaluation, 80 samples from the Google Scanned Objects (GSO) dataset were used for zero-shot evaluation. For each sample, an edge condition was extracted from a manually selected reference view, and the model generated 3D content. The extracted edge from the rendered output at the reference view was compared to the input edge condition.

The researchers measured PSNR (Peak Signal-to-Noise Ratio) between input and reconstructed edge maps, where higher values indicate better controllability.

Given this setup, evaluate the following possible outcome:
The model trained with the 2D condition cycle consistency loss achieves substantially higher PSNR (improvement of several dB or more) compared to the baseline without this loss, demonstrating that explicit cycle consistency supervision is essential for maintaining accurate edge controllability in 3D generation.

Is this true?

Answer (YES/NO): NO